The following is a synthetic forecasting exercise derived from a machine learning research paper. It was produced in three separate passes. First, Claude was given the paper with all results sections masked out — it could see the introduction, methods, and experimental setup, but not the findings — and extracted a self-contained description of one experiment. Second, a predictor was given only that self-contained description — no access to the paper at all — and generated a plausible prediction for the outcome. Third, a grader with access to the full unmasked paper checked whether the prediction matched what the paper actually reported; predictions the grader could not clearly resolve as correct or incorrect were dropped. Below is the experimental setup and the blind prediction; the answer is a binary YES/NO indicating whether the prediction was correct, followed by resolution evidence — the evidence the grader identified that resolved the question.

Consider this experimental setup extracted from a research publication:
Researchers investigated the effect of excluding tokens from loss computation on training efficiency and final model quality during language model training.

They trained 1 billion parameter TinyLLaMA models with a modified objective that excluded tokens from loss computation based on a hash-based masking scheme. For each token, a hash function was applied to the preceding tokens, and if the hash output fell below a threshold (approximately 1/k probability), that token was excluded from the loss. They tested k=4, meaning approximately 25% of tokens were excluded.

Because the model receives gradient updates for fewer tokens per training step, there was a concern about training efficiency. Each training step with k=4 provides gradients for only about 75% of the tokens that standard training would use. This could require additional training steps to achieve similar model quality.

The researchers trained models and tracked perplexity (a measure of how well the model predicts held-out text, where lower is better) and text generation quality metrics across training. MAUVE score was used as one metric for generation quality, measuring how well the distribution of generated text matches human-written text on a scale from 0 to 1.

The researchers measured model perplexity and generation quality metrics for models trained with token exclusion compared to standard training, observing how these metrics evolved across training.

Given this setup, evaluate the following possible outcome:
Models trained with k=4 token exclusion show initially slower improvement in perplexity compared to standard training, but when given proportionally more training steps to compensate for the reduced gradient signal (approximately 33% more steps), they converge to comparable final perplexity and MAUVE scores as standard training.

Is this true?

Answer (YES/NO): YES